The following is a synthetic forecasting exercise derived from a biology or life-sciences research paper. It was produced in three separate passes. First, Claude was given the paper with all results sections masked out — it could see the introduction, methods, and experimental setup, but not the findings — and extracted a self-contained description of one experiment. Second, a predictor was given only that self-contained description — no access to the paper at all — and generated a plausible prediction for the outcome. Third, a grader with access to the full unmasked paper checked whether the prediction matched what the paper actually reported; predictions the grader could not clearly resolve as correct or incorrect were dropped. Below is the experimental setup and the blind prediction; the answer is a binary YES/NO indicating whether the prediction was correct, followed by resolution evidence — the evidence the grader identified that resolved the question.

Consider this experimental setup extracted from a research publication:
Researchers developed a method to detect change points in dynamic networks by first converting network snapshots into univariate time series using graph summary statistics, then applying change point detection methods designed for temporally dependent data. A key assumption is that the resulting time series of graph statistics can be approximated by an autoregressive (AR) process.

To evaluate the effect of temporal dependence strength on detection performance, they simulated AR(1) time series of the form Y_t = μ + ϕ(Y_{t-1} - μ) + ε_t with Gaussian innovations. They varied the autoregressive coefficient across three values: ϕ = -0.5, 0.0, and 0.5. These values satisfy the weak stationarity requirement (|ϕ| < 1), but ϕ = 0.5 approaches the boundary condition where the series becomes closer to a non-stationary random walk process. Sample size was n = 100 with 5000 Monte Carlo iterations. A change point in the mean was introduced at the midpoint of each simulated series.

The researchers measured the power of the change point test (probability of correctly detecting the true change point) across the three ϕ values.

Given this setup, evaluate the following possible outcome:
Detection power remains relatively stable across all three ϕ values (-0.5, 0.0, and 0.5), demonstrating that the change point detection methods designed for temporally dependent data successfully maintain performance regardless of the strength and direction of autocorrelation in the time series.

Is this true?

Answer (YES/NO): NO